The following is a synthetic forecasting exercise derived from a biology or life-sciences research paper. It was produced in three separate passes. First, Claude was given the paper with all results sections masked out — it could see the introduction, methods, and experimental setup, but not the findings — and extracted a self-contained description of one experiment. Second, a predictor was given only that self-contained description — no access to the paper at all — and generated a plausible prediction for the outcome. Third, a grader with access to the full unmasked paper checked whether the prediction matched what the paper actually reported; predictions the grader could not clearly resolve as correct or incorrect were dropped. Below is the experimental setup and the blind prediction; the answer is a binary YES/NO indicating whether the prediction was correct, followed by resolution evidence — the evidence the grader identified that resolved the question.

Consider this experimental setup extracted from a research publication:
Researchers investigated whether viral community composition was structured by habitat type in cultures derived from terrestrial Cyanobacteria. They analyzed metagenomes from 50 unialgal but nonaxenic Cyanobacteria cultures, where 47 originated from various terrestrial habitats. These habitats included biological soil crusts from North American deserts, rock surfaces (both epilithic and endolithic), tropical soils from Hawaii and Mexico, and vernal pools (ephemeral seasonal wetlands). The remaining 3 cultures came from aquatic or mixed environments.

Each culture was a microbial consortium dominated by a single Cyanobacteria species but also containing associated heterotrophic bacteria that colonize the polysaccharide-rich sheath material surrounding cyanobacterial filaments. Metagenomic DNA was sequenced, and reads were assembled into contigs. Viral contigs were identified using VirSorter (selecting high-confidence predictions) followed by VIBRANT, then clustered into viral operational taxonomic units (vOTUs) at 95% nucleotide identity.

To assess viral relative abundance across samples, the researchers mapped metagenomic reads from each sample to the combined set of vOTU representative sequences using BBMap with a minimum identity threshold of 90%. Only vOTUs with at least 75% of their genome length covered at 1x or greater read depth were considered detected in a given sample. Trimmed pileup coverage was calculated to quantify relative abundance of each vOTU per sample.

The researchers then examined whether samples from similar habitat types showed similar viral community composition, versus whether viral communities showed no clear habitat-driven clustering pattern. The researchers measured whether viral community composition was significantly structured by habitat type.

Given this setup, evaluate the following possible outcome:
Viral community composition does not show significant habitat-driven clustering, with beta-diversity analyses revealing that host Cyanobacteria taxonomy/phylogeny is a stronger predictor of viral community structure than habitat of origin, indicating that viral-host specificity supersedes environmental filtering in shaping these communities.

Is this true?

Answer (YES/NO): NO